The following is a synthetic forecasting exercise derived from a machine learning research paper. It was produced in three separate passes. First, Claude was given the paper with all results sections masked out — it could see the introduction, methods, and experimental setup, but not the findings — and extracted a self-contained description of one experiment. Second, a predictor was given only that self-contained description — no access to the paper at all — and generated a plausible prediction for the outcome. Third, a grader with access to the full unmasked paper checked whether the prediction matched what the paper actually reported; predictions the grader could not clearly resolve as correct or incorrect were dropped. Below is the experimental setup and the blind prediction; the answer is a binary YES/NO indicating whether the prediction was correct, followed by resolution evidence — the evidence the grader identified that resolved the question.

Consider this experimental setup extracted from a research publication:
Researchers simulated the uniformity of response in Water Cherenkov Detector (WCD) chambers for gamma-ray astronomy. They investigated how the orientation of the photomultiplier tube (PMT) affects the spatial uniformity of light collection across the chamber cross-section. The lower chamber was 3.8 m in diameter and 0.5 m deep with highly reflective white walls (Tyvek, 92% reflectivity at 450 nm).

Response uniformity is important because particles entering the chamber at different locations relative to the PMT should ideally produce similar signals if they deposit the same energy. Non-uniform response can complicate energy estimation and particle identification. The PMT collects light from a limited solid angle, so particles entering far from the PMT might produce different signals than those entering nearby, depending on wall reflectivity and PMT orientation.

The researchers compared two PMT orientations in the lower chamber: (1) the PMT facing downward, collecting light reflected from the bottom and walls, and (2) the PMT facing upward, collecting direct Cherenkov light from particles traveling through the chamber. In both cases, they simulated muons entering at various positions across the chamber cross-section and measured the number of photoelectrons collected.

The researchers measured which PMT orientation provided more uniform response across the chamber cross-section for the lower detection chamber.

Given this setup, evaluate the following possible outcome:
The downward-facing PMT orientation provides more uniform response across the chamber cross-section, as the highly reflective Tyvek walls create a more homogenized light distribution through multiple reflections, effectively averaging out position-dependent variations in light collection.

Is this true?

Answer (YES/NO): YES